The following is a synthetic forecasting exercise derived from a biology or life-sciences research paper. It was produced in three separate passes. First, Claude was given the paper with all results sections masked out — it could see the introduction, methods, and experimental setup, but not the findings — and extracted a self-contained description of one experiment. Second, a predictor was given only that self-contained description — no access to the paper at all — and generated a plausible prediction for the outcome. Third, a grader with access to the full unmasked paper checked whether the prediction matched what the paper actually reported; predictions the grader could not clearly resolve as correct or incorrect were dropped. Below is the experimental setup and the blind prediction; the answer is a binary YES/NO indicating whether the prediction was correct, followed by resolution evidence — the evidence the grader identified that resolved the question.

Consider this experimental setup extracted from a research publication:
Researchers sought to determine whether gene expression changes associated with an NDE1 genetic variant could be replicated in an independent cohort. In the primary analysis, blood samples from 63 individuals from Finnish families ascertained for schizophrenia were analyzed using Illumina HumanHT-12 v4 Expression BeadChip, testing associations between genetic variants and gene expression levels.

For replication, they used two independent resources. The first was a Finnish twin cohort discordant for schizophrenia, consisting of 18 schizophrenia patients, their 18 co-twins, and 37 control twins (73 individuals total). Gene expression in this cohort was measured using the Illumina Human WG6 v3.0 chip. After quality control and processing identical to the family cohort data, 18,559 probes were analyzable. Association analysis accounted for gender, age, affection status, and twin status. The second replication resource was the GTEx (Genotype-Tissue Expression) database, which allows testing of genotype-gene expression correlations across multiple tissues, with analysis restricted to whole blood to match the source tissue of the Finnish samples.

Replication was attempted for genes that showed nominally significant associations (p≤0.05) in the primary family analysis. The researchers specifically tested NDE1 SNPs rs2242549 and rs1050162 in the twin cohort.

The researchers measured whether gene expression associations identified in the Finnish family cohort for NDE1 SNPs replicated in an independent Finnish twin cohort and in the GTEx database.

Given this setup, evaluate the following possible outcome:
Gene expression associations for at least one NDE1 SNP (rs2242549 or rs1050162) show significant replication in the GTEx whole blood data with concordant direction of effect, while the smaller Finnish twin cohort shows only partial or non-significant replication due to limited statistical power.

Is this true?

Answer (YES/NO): NO